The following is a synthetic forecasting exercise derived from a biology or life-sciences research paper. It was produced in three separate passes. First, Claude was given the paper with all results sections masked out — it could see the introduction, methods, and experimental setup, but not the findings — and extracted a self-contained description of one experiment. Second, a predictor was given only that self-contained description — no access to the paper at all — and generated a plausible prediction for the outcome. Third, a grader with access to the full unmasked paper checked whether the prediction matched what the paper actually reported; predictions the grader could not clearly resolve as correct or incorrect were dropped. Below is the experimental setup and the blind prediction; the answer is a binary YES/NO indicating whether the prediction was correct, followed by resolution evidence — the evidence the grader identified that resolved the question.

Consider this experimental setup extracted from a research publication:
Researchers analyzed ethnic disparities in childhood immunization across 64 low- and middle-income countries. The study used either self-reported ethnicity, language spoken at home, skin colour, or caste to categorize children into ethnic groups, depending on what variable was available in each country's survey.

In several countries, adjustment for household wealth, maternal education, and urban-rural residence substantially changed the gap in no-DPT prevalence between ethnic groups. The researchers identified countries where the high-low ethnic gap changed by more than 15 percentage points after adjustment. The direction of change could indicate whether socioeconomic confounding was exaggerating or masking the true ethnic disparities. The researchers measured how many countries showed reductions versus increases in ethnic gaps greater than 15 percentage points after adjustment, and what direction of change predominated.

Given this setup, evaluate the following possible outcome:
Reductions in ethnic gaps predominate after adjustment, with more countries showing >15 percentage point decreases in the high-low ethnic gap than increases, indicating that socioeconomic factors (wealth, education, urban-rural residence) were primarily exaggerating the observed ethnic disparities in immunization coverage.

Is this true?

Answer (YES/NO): YES